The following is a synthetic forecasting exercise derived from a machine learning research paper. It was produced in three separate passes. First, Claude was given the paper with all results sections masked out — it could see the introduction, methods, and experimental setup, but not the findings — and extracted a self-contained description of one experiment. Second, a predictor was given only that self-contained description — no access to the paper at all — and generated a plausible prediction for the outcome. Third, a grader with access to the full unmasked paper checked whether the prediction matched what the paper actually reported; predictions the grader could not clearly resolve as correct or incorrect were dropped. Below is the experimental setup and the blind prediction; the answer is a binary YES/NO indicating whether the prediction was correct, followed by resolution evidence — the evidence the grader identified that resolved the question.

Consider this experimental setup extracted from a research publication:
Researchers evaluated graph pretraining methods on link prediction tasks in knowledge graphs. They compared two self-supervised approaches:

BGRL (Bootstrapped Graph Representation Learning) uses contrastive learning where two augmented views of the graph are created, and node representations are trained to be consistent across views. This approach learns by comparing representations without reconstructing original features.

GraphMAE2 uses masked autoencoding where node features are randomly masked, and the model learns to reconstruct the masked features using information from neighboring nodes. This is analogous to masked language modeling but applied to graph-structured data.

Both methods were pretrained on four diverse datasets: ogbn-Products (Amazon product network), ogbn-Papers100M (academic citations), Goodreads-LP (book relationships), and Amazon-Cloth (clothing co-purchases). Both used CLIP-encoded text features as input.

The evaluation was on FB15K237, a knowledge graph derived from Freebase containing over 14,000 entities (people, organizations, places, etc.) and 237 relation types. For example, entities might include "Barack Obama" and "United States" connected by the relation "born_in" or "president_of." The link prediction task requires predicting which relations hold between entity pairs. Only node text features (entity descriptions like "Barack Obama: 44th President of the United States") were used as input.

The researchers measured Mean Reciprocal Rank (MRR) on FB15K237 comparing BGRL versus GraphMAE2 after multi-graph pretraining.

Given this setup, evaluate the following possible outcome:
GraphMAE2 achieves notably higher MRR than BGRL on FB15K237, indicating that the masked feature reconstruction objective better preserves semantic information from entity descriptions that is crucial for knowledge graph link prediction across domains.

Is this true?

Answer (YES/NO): YES